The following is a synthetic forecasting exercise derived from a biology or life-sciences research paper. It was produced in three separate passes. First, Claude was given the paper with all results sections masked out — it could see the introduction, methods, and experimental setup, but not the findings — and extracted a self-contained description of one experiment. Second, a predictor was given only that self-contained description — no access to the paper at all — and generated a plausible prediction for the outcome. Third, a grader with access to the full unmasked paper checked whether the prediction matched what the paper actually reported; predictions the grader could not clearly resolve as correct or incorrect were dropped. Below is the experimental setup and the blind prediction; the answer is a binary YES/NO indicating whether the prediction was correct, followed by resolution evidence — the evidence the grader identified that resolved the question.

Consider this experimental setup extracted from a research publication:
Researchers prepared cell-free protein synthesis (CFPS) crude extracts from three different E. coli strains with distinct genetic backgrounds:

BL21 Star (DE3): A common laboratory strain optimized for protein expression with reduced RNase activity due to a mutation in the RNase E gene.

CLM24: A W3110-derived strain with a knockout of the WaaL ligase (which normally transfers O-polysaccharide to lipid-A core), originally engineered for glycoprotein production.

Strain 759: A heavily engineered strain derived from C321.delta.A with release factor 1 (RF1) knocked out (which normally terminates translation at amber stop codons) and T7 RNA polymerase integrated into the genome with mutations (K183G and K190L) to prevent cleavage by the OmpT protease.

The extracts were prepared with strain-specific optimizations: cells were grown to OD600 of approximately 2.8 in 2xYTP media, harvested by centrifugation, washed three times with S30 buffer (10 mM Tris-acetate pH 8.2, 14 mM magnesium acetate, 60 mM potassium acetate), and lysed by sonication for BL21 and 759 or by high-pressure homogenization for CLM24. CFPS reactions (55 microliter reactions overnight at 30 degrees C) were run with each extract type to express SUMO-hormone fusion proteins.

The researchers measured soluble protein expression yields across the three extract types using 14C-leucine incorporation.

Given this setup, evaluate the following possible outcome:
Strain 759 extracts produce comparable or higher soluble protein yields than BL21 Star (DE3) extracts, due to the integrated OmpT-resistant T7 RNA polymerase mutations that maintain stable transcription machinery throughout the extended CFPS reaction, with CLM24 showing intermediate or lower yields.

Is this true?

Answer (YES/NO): YES